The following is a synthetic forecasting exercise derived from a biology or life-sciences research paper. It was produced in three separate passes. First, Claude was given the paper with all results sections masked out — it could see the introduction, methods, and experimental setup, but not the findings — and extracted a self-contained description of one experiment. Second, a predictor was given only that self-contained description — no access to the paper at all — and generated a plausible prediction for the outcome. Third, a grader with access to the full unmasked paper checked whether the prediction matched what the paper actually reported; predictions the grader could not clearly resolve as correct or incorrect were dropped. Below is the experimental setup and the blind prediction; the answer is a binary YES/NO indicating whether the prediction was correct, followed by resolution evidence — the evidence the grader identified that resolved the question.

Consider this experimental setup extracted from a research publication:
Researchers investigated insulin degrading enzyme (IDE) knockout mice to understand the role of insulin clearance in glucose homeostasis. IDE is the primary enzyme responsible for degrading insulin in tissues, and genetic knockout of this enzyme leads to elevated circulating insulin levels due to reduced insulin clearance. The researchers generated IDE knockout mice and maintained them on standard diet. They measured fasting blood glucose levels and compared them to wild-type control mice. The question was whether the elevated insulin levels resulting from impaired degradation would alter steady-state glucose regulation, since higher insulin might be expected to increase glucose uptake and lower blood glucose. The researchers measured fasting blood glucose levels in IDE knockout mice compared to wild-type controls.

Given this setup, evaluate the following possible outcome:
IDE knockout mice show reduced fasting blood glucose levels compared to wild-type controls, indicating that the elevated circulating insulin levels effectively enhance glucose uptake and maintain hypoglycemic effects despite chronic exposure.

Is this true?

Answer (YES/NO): NO